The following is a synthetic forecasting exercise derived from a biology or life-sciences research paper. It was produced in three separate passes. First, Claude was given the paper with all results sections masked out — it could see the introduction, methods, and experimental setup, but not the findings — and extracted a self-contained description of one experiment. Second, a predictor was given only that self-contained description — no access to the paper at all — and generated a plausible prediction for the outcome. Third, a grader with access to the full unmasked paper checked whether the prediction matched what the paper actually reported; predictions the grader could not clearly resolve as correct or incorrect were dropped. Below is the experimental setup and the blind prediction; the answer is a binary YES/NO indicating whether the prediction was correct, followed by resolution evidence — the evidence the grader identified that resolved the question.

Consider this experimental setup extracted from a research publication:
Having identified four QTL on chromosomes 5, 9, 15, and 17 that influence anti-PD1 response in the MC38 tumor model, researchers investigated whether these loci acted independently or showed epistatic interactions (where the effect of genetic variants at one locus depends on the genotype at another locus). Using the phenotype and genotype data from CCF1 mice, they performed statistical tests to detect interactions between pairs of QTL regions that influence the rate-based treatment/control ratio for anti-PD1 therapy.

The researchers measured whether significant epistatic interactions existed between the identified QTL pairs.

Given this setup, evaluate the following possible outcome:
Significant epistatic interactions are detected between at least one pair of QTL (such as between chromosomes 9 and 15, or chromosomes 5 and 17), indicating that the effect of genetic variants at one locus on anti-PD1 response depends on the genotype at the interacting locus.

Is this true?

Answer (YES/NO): YES